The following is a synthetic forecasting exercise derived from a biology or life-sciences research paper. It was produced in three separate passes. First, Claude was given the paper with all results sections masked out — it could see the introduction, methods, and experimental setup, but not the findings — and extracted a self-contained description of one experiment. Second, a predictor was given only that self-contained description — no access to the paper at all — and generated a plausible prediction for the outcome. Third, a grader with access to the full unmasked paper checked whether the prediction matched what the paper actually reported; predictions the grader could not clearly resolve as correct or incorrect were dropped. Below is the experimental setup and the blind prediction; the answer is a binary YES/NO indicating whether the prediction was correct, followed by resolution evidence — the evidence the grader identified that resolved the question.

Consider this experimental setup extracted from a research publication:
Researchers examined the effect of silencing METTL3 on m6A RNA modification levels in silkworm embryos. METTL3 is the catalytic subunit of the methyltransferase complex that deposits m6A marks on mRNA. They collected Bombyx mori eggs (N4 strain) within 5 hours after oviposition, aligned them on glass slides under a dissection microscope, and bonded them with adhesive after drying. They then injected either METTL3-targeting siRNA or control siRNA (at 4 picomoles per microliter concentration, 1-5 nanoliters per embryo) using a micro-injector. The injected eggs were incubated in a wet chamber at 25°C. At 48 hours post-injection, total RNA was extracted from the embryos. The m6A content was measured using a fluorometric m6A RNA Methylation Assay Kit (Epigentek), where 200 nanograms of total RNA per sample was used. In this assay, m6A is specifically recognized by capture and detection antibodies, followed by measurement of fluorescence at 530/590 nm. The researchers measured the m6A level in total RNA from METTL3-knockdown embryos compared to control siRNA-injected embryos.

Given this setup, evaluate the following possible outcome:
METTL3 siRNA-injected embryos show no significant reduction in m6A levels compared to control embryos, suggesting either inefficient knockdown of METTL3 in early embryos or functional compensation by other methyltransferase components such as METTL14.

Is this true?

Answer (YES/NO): NO